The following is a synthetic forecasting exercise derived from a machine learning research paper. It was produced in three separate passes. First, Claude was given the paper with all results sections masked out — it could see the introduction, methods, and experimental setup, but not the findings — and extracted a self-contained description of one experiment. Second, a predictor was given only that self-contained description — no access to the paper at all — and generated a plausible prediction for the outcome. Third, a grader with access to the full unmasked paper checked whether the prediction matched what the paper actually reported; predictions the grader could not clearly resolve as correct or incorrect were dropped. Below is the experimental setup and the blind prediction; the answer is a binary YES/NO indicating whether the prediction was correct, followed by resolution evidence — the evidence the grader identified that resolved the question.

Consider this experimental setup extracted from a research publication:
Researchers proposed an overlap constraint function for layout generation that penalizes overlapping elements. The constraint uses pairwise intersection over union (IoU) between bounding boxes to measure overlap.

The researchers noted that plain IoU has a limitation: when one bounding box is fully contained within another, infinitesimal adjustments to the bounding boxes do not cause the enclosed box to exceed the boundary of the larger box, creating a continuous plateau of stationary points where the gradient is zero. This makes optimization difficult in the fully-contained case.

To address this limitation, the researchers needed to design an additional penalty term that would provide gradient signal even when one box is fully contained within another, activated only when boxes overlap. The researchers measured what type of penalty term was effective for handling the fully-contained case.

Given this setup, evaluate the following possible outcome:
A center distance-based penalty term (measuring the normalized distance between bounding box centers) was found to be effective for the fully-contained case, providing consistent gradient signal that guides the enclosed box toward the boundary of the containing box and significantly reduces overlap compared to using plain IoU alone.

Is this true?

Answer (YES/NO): NO